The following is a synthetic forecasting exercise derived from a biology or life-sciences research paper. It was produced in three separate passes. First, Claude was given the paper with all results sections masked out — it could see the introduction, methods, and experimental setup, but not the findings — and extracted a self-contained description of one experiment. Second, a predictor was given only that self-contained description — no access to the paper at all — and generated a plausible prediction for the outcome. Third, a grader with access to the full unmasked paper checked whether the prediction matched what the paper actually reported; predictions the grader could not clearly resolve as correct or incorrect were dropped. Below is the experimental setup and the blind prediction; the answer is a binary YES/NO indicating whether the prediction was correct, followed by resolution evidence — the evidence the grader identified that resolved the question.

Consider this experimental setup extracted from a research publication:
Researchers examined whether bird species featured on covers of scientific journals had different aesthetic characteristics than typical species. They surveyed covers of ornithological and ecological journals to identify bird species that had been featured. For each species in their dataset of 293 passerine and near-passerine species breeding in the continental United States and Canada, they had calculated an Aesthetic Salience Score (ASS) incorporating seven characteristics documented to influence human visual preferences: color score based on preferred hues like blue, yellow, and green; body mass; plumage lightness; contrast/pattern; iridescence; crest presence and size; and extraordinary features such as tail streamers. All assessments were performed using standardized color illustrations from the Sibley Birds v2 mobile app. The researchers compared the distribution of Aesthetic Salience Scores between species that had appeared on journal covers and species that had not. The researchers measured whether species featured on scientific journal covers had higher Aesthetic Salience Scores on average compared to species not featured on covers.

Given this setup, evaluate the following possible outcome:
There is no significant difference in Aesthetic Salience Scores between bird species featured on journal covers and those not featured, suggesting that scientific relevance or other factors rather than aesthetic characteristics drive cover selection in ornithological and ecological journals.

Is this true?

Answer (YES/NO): NO